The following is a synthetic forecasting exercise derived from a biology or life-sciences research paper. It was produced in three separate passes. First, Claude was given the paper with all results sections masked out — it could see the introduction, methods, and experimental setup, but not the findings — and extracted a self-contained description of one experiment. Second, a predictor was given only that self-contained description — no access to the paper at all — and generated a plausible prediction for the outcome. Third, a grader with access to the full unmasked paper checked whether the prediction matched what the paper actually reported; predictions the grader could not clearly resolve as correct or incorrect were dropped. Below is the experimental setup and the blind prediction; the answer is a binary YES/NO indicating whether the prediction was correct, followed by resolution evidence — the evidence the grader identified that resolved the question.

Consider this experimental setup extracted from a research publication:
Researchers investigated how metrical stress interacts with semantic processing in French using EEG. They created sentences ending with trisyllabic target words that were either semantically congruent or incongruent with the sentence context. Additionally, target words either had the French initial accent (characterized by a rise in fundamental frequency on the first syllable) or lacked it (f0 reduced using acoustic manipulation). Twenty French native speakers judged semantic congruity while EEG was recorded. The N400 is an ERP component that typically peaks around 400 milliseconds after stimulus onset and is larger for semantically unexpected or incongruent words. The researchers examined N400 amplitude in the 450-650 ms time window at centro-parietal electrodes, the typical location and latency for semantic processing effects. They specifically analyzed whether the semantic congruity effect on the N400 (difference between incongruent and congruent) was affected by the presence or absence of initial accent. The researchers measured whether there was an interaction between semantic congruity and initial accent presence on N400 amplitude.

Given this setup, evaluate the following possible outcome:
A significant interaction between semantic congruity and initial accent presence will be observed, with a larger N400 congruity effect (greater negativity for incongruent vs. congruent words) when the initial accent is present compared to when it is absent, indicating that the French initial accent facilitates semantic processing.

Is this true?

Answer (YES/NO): NO